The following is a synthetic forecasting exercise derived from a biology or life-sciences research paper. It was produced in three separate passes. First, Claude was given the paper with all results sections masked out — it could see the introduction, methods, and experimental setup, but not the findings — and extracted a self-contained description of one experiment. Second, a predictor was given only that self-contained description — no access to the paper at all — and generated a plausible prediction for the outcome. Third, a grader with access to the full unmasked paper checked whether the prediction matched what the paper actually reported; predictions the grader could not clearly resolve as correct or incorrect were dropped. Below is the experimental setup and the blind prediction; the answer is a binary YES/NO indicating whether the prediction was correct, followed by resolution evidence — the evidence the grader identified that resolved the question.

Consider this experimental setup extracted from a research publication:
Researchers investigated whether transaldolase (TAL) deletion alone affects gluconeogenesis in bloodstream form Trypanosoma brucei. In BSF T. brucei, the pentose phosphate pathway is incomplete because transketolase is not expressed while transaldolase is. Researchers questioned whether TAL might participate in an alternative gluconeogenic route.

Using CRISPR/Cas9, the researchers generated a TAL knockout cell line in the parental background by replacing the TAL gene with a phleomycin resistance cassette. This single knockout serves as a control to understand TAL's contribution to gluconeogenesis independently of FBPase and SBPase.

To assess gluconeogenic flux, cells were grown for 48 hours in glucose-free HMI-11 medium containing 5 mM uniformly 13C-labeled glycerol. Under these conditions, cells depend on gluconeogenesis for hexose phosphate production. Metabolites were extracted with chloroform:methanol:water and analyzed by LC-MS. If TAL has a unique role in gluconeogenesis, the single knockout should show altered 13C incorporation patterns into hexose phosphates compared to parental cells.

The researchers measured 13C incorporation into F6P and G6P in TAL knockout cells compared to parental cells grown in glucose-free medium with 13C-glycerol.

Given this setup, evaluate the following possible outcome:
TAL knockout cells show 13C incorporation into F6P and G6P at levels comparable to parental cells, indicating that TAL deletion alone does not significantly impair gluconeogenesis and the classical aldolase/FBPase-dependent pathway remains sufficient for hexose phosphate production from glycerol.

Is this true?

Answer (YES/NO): YES